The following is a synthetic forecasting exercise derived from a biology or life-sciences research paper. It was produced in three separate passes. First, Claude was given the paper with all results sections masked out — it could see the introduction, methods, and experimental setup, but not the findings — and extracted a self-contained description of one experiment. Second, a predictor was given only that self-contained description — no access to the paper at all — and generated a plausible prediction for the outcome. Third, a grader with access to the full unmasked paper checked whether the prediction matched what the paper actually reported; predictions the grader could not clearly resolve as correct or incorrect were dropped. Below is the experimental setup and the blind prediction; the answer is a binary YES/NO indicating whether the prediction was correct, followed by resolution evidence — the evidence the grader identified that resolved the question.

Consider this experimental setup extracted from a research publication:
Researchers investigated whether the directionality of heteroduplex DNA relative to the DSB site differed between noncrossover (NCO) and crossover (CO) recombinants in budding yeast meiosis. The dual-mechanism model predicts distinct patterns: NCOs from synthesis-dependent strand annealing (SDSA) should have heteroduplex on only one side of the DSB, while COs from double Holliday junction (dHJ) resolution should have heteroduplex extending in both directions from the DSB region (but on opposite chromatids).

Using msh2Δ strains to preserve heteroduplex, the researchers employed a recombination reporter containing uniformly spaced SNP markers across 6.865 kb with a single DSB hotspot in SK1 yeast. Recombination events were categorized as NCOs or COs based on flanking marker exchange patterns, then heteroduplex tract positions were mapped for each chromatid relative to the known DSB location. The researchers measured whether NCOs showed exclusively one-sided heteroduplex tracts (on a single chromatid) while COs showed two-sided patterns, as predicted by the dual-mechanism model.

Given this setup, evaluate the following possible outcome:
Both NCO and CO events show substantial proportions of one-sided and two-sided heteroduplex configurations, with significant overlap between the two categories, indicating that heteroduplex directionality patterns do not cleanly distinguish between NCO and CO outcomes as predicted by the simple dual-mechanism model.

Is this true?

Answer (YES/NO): YES